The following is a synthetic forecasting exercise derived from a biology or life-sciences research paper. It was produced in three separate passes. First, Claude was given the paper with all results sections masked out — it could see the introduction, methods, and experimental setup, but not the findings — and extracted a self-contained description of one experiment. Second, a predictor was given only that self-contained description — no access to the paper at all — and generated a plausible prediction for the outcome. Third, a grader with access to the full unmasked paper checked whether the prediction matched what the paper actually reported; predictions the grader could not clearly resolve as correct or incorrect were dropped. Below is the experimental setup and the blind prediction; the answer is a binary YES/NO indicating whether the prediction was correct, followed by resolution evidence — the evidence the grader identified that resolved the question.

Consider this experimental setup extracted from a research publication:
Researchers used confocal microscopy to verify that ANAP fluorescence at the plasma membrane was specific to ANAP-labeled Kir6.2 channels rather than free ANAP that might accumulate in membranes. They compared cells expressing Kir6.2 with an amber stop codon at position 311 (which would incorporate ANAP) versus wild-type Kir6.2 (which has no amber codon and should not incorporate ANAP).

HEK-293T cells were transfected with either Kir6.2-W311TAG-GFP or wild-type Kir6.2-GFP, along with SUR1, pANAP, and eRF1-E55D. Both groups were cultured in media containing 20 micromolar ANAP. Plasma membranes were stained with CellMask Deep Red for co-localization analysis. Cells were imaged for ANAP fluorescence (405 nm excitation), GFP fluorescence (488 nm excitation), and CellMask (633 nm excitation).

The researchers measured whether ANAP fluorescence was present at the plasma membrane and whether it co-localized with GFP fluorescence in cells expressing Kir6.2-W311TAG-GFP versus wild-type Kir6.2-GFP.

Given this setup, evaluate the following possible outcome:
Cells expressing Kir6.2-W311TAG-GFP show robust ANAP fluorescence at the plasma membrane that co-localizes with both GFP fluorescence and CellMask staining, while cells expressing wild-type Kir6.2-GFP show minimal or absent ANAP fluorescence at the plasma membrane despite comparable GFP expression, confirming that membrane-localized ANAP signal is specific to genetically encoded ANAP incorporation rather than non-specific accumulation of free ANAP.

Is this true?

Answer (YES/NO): YES